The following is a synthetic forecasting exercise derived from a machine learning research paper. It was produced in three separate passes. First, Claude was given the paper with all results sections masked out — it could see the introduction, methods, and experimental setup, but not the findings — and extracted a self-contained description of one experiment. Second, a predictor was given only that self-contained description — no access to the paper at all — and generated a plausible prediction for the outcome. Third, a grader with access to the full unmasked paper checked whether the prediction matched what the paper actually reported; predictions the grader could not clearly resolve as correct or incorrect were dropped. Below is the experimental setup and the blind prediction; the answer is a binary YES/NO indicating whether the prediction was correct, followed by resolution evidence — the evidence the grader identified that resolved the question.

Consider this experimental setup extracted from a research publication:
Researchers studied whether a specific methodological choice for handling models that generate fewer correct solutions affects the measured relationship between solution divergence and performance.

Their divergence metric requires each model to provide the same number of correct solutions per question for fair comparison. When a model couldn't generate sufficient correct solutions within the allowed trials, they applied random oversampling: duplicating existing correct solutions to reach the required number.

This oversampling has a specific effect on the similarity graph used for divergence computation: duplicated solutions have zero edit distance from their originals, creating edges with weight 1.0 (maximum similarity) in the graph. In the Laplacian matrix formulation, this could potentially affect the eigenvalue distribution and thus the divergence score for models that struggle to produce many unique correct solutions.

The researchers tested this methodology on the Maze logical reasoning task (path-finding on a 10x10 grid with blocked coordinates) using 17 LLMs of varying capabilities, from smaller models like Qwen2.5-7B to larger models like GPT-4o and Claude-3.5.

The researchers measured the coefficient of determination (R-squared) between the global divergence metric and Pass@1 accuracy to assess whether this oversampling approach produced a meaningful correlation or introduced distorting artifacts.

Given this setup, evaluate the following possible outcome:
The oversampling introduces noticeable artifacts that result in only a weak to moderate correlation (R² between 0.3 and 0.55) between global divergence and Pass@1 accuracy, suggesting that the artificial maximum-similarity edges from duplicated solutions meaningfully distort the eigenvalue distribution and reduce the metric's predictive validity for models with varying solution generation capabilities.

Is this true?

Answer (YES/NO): NO